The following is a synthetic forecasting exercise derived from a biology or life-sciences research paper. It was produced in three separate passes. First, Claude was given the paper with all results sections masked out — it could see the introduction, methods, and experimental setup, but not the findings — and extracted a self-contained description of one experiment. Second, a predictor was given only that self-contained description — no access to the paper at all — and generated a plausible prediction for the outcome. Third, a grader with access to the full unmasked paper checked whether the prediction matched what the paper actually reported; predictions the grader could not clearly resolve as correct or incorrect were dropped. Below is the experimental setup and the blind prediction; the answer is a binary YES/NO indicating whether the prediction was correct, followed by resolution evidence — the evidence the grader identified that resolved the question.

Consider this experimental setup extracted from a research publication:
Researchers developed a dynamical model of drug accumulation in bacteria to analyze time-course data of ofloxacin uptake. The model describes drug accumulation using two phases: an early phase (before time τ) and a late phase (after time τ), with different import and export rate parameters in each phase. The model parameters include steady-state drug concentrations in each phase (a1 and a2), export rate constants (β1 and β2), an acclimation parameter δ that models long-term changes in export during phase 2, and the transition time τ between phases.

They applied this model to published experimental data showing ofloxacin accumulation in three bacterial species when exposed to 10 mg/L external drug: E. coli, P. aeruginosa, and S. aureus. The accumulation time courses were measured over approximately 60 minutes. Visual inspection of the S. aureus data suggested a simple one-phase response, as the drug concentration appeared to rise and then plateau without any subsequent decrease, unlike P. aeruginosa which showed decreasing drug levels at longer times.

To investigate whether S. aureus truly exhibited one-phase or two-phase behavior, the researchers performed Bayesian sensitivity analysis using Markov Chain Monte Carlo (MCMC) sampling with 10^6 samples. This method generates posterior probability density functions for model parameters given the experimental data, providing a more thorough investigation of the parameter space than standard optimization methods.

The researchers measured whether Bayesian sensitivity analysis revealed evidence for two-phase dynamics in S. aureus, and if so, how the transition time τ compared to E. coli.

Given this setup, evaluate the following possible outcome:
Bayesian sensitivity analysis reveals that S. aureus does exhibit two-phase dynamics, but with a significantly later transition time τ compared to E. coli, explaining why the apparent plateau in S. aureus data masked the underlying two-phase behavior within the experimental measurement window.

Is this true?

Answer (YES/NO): NO